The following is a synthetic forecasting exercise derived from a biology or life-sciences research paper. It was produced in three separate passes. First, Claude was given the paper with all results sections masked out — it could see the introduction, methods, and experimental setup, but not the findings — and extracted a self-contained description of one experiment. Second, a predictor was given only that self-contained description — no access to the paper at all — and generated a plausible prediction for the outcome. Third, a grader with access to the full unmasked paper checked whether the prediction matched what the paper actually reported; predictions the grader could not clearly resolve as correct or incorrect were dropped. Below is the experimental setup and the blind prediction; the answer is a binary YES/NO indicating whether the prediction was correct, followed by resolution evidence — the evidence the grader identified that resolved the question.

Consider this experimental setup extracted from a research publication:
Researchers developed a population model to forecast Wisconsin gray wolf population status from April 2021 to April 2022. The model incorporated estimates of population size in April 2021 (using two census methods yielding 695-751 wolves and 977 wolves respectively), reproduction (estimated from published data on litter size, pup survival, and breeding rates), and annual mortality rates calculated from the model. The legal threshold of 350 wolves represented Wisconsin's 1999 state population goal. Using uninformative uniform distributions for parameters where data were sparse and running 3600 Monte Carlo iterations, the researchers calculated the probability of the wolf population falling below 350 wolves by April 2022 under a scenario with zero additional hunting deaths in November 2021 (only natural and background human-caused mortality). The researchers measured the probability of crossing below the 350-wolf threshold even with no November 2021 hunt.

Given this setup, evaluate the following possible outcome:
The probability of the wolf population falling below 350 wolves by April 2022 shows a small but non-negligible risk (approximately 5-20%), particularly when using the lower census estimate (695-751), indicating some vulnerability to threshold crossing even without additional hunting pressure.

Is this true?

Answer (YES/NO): YES